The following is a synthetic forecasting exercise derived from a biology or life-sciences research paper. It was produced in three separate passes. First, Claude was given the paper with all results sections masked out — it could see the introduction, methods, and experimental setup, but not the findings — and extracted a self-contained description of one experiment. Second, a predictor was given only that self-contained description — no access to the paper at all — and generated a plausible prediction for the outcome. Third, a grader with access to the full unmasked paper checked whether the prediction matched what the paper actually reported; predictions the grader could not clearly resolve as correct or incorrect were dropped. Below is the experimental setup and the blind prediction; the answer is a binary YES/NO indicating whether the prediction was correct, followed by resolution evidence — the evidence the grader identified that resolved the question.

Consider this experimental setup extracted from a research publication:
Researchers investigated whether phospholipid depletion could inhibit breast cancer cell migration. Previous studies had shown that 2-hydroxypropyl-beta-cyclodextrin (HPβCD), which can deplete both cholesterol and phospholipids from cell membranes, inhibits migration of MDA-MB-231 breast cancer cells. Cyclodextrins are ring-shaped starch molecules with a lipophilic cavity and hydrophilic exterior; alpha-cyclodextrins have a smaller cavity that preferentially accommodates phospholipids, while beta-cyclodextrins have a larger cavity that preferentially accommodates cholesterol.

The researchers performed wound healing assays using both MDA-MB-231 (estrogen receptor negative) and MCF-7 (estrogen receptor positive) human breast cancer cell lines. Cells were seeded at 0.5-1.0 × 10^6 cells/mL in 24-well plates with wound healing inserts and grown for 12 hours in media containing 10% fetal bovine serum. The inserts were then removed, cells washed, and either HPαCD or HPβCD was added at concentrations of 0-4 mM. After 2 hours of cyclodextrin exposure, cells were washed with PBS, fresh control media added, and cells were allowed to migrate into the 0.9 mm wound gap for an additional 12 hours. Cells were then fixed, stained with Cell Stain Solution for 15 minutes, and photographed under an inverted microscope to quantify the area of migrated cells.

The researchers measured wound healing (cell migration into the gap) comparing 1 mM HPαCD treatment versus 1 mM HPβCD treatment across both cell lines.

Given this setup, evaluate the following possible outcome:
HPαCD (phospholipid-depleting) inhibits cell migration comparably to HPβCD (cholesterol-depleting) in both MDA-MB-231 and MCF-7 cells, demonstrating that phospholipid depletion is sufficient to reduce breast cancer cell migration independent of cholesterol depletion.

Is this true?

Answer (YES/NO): NO